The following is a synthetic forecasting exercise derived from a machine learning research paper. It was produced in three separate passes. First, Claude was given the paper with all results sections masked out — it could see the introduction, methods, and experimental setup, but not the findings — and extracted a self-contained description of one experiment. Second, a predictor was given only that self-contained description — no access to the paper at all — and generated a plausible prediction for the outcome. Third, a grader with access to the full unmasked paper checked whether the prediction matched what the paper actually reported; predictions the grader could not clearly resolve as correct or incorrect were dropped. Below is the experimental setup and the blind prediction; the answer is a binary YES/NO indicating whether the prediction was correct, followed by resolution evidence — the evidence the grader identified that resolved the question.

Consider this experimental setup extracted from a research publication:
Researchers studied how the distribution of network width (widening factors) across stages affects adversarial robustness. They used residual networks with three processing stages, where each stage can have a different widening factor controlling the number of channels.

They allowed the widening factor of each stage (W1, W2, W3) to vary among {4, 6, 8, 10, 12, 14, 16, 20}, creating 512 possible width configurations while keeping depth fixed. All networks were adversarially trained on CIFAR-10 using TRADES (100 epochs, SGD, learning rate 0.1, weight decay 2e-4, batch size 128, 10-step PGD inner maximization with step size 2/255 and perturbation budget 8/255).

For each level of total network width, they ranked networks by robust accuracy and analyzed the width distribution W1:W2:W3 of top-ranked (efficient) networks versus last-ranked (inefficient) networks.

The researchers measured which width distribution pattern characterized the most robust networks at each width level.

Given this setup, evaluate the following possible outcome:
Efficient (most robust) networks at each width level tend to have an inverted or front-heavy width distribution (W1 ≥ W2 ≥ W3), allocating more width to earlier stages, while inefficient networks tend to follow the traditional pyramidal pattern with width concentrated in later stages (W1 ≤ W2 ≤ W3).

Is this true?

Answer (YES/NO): NO